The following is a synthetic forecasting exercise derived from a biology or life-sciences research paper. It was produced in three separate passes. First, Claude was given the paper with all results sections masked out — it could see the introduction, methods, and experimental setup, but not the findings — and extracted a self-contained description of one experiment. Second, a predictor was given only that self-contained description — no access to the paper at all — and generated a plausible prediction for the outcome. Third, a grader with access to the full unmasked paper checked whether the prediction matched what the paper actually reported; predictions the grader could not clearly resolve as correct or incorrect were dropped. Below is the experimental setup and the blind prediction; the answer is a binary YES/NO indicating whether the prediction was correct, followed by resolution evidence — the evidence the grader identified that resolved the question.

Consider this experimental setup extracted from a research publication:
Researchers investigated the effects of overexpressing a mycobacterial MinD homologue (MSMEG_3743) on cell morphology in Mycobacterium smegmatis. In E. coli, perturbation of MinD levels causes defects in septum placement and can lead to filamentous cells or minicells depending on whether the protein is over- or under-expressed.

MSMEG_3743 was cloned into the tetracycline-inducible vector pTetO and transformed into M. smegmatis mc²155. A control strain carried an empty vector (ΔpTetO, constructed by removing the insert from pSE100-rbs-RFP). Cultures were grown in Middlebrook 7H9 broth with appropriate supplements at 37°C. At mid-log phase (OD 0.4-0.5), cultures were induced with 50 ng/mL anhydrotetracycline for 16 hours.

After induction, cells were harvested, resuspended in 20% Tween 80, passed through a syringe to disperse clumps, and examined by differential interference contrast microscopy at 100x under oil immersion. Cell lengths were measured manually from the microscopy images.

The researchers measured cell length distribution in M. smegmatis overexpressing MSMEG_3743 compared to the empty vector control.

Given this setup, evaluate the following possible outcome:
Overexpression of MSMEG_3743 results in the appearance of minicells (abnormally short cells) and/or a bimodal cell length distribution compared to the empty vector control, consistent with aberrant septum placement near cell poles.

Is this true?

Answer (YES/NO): NO